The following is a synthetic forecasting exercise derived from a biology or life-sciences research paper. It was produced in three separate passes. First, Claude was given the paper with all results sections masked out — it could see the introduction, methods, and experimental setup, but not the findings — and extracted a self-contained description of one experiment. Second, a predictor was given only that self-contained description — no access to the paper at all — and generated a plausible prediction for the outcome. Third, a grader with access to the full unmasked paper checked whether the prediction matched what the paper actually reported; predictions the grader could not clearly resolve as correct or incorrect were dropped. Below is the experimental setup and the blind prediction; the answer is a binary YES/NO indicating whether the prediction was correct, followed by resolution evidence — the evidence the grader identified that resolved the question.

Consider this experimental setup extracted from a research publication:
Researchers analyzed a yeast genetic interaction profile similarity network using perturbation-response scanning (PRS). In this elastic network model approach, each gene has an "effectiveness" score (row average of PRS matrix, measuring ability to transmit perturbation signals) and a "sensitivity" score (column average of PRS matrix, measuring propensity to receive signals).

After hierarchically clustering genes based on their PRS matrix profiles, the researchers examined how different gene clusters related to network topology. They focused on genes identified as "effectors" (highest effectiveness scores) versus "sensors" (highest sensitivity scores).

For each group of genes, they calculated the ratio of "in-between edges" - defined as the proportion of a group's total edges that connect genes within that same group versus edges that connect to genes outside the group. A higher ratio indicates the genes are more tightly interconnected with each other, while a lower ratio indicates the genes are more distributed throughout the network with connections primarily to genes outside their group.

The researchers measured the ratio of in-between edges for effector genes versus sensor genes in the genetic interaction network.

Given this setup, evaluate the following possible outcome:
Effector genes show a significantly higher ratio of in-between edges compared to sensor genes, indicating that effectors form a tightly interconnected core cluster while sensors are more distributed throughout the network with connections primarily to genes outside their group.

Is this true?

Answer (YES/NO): NO